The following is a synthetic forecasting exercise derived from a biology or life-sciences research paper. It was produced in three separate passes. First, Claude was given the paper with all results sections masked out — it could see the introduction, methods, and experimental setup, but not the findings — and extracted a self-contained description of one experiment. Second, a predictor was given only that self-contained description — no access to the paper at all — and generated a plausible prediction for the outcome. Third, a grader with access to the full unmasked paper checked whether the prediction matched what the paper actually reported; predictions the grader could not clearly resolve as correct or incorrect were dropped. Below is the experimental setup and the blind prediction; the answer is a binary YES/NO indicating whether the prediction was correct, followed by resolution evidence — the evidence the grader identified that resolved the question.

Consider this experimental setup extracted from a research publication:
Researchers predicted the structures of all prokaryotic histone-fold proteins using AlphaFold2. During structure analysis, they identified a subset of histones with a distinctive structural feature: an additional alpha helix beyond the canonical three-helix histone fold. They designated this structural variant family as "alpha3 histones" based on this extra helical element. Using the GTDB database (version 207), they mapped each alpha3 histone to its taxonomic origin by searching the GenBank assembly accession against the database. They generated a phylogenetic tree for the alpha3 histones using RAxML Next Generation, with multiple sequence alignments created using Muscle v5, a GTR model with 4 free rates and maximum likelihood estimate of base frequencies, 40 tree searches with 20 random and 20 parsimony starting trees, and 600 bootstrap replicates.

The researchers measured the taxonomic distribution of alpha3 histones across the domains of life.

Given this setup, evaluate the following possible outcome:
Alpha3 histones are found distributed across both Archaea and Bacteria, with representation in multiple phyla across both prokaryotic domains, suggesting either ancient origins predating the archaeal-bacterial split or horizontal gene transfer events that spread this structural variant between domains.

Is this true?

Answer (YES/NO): YES